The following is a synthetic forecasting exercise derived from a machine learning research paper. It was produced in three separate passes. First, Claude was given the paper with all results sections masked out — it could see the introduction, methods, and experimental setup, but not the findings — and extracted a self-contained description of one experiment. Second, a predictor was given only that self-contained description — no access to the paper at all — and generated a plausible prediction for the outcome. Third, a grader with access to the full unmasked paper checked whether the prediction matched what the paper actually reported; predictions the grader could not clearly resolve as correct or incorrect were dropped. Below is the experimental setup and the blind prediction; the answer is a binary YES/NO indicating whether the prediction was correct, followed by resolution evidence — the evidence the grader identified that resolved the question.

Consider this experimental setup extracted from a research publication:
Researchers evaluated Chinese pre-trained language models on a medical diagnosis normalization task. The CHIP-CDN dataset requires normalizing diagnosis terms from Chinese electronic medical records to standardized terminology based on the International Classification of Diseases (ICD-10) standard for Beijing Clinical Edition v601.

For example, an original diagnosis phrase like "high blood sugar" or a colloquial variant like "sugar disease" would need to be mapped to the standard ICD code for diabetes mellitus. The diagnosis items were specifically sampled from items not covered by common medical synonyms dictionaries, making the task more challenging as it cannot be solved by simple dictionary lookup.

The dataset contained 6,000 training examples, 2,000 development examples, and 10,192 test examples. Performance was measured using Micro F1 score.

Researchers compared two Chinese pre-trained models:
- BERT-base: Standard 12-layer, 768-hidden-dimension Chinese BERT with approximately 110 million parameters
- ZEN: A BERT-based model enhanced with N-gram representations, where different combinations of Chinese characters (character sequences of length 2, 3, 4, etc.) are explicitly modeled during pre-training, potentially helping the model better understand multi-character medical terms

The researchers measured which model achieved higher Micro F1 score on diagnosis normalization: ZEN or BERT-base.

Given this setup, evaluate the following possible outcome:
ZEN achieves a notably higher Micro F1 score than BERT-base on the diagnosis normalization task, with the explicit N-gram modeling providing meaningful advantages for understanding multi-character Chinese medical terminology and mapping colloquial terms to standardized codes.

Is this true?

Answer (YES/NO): YES